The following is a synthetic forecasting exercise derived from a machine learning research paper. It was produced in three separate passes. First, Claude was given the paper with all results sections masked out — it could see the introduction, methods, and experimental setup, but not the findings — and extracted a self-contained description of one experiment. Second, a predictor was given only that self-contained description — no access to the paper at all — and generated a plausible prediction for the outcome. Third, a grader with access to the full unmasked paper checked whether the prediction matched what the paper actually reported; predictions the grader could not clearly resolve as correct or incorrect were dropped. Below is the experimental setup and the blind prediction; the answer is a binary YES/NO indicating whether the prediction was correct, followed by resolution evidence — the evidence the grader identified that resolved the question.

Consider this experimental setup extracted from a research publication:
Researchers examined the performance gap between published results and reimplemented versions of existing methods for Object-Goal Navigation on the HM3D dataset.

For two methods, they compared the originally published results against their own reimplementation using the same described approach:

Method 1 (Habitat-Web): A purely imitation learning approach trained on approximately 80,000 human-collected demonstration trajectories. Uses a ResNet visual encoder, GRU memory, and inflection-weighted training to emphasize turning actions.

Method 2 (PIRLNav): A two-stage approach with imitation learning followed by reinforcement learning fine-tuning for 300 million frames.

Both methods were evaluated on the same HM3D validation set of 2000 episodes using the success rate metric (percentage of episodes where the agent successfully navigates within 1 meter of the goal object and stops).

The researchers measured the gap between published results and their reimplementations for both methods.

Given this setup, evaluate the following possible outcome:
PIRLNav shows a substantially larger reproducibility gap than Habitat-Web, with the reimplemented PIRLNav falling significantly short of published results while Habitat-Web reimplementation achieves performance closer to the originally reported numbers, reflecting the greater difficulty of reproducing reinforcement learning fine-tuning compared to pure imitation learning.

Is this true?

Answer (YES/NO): NO